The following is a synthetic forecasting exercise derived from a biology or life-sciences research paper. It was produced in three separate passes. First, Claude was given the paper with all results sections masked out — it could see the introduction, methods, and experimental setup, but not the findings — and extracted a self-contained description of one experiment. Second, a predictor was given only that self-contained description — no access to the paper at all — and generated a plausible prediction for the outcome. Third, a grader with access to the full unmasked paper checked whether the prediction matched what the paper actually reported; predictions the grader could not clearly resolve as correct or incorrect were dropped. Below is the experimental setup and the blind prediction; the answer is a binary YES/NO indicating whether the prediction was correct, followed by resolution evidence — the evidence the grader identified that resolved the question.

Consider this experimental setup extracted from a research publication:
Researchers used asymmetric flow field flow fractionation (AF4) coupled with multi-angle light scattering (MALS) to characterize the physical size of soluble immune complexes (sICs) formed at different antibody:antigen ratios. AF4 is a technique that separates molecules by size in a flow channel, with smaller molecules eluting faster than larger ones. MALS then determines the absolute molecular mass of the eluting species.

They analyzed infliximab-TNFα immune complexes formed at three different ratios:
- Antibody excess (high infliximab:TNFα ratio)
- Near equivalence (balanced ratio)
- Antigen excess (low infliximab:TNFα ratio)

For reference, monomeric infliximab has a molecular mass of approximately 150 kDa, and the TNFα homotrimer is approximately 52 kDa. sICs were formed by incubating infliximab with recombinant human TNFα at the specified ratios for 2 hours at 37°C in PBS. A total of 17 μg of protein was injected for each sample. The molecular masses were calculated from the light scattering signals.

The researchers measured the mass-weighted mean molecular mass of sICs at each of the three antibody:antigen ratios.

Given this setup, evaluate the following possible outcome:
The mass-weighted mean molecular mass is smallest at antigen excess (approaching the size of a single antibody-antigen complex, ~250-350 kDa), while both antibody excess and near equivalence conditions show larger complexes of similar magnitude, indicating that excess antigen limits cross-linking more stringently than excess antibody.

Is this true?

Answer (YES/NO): NO